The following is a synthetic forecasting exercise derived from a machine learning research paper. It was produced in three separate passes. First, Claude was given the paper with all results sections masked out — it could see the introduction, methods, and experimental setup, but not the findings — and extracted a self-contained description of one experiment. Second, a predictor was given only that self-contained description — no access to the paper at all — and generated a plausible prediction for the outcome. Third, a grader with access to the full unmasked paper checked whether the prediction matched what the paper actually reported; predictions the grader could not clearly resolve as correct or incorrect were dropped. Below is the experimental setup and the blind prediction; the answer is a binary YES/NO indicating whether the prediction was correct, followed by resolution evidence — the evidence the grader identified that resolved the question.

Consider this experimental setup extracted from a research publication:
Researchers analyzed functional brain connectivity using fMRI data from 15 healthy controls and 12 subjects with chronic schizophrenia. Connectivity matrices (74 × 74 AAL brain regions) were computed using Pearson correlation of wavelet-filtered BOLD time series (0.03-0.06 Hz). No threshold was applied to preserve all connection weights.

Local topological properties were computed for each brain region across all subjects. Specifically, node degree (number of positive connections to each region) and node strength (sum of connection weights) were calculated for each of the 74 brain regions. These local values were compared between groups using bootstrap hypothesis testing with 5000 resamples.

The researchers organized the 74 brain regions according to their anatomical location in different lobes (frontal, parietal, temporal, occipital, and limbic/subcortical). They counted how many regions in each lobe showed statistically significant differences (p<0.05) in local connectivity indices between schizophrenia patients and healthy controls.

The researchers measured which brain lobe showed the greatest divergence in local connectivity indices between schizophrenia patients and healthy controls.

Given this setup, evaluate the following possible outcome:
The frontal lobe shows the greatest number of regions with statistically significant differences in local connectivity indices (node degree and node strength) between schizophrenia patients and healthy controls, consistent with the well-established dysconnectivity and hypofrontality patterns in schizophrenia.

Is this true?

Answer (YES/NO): YES